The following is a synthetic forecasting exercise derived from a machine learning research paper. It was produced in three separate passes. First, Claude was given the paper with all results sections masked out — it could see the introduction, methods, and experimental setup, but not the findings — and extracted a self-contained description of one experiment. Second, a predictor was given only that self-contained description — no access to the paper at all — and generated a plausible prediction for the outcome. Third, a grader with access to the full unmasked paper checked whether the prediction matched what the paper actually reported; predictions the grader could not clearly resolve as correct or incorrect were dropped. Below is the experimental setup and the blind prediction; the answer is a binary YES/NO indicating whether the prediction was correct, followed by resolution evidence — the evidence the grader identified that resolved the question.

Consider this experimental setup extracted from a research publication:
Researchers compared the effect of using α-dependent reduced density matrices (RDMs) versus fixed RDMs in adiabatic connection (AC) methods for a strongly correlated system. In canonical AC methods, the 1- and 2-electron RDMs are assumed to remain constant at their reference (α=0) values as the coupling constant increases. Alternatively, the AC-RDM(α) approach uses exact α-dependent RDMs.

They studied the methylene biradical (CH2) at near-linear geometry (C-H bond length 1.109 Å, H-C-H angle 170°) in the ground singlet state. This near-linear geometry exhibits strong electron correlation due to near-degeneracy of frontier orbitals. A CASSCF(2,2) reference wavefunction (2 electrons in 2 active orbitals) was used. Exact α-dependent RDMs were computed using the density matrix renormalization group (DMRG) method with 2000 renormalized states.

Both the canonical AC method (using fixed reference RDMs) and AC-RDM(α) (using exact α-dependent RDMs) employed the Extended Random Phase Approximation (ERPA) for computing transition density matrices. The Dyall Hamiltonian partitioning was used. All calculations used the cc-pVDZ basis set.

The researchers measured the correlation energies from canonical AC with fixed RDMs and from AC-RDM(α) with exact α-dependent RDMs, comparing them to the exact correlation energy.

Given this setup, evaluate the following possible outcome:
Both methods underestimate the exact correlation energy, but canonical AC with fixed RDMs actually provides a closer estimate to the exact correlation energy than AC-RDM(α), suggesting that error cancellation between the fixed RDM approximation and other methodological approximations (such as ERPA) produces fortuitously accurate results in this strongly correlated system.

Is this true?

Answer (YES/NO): NO